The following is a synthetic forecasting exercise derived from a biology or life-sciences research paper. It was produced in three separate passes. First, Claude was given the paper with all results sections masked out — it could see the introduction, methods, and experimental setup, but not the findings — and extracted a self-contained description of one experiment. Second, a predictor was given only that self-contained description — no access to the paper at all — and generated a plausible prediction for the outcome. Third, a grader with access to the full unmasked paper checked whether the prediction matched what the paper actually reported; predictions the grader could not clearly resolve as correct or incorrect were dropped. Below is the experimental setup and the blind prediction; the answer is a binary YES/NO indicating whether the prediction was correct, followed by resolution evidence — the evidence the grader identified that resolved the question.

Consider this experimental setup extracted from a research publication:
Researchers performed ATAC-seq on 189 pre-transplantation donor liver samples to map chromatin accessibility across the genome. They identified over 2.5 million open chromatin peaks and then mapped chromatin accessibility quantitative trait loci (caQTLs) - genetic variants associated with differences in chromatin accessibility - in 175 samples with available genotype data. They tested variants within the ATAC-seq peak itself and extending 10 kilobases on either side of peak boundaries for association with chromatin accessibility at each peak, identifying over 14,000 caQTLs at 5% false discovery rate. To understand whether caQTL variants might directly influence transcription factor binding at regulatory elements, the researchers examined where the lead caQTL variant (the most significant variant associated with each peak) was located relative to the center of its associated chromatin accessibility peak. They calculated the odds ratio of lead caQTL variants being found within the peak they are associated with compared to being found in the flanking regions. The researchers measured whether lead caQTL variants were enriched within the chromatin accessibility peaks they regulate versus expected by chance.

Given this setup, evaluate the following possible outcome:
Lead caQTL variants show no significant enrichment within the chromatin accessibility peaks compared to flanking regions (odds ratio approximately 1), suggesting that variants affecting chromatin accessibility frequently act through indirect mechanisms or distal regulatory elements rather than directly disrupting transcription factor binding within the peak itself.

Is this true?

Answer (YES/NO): NO